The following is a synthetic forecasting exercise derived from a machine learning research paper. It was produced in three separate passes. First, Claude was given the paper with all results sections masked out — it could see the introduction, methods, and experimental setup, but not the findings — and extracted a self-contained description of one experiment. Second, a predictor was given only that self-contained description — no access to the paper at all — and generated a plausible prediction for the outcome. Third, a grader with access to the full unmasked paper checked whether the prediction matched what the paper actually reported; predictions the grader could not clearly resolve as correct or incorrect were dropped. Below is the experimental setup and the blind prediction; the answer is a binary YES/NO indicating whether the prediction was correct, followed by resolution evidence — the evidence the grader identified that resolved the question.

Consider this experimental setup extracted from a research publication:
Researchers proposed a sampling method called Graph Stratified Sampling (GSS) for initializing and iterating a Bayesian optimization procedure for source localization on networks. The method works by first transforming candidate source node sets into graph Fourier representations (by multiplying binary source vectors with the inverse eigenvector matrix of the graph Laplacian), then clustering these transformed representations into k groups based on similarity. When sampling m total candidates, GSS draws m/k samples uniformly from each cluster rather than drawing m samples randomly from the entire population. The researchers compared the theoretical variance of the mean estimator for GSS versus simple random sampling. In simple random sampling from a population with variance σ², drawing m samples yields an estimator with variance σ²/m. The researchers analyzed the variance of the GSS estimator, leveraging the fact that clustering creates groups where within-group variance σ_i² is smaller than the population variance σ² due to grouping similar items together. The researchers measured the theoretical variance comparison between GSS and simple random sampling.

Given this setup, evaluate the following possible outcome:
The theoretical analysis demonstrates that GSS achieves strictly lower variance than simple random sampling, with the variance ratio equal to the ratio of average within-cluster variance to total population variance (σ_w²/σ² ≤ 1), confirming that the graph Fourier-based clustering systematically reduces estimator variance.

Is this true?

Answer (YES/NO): NO